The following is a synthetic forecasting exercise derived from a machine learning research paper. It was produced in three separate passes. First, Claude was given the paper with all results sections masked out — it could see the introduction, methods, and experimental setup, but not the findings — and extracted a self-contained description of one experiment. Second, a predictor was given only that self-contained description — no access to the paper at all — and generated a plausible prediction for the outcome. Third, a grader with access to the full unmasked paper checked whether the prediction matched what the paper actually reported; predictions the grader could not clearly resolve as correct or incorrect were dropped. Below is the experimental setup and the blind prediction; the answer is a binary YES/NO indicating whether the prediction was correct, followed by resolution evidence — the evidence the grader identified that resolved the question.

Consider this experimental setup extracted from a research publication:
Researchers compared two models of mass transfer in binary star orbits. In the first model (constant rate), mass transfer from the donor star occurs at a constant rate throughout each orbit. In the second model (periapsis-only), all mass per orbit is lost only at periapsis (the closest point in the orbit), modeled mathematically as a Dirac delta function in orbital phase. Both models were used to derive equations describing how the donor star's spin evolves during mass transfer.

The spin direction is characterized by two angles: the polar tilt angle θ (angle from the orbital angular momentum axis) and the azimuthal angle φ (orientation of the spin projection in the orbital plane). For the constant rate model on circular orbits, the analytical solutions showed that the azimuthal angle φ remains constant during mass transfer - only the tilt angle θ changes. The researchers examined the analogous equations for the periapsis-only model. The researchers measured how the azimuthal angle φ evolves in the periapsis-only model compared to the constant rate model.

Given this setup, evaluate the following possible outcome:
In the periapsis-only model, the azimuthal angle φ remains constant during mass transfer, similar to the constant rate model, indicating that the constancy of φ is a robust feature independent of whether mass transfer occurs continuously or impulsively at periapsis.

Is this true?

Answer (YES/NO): NO